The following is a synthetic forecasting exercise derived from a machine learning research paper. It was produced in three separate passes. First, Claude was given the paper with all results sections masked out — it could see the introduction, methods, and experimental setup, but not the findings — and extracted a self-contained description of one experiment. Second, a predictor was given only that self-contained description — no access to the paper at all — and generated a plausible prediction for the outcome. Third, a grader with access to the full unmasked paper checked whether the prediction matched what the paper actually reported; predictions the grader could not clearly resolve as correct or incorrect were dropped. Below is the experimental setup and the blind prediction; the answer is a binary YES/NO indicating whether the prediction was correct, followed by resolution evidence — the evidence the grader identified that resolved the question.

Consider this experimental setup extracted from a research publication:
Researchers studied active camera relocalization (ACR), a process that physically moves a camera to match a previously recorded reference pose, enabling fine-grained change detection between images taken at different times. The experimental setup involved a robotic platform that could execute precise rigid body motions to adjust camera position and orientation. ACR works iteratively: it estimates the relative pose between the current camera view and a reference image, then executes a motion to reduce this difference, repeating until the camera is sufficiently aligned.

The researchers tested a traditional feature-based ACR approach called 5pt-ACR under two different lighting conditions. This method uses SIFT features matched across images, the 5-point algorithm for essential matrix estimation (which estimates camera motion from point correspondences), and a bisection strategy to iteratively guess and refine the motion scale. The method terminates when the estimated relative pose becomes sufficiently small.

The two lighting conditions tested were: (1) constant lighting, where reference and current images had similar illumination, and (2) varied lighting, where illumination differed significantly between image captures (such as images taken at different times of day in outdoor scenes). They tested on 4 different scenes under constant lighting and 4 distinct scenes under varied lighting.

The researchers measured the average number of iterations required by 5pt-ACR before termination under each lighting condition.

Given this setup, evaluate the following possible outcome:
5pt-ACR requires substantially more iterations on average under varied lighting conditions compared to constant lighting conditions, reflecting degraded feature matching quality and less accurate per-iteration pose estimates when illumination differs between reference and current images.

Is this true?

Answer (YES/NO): YES